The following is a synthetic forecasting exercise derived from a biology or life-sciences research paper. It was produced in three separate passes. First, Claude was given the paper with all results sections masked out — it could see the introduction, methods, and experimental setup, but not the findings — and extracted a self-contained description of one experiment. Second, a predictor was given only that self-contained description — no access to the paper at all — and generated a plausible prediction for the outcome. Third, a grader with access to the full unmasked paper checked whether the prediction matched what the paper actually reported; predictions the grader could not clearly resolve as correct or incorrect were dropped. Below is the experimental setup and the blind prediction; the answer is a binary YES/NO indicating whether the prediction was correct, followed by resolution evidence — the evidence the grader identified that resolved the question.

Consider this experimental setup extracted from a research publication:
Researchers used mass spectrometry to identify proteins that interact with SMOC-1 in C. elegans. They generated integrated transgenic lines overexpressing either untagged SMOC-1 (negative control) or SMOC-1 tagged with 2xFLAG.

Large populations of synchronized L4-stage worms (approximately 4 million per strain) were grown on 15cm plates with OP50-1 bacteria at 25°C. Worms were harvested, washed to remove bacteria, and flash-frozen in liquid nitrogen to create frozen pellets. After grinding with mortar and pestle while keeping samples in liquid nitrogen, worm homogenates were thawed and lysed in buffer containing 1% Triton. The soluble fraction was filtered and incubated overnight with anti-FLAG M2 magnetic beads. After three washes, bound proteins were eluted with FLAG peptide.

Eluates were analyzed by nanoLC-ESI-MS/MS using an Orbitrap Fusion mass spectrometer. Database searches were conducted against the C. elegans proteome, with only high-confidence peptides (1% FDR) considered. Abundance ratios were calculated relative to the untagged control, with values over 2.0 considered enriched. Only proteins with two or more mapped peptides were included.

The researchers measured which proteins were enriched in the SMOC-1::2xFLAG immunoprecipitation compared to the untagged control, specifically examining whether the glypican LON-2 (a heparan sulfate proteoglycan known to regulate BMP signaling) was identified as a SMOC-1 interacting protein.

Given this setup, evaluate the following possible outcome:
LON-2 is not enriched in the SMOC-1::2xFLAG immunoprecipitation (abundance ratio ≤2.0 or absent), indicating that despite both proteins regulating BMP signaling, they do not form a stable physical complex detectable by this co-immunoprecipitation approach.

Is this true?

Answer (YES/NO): NO